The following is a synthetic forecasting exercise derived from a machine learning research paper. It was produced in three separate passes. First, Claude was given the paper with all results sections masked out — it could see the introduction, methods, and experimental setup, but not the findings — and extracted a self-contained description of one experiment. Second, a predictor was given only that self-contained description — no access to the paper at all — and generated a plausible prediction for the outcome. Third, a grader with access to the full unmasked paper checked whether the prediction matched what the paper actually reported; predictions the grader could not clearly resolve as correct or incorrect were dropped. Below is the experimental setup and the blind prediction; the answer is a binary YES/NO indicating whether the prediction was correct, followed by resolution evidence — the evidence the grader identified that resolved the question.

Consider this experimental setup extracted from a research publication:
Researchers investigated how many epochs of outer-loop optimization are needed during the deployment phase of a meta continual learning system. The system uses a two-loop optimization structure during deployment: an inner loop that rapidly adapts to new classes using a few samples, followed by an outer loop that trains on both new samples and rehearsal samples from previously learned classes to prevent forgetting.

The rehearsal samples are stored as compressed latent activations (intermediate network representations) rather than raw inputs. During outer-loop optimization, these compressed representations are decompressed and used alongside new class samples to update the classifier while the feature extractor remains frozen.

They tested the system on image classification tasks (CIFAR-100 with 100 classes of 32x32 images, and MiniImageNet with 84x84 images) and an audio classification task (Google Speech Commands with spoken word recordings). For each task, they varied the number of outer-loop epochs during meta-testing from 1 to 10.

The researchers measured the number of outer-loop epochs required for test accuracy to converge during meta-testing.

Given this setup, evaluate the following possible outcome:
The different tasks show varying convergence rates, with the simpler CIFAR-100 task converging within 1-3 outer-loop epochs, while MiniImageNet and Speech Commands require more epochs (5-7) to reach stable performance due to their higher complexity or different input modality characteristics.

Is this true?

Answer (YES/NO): NO